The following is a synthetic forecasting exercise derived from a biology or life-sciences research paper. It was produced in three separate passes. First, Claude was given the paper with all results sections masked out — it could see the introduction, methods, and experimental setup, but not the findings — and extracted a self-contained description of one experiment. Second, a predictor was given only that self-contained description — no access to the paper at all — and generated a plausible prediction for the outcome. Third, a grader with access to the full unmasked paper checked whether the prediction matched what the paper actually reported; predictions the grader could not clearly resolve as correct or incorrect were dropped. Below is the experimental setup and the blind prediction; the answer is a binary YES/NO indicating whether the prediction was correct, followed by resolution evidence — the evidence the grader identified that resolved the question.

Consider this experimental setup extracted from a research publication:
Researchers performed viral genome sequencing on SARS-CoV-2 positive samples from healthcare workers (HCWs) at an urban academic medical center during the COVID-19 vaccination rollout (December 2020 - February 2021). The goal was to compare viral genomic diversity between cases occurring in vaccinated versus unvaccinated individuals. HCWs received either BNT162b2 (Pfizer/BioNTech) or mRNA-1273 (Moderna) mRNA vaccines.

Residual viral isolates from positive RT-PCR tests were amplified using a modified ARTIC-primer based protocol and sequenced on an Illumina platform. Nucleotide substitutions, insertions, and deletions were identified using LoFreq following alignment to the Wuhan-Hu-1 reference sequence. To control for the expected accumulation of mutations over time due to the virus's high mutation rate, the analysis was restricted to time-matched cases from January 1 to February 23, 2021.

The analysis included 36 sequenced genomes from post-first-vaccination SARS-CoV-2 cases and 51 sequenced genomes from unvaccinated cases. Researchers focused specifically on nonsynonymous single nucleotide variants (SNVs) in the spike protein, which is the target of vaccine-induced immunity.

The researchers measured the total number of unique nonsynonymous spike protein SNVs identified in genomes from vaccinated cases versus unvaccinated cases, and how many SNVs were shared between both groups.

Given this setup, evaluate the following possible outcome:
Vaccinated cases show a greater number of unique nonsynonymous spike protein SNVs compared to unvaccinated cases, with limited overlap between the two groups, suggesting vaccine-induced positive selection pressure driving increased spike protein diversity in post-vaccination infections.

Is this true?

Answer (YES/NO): NO